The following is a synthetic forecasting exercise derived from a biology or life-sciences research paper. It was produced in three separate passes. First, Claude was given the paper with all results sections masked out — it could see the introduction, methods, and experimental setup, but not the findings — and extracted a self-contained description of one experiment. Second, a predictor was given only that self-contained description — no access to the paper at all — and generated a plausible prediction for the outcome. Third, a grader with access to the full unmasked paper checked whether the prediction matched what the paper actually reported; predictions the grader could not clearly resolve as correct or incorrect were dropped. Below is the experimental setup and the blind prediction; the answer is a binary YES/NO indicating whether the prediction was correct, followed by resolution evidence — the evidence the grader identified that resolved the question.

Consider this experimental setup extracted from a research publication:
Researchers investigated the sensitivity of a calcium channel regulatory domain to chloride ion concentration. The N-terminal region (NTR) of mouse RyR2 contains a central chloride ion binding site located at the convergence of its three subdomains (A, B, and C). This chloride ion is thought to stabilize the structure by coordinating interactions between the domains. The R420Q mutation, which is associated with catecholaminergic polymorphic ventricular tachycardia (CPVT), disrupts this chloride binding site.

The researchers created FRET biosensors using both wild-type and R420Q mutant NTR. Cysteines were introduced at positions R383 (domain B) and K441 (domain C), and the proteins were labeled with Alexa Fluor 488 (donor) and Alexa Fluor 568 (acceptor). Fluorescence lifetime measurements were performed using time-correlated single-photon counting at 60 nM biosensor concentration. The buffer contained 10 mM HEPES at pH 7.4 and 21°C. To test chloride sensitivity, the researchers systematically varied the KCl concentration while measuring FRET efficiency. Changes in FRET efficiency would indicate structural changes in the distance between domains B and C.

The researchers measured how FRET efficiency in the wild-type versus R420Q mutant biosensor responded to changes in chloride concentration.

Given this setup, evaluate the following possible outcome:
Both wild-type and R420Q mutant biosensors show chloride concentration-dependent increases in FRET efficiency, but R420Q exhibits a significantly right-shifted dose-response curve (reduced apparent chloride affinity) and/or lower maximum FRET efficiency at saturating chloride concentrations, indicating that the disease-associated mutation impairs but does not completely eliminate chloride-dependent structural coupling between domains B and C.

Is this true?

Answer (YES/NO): NO